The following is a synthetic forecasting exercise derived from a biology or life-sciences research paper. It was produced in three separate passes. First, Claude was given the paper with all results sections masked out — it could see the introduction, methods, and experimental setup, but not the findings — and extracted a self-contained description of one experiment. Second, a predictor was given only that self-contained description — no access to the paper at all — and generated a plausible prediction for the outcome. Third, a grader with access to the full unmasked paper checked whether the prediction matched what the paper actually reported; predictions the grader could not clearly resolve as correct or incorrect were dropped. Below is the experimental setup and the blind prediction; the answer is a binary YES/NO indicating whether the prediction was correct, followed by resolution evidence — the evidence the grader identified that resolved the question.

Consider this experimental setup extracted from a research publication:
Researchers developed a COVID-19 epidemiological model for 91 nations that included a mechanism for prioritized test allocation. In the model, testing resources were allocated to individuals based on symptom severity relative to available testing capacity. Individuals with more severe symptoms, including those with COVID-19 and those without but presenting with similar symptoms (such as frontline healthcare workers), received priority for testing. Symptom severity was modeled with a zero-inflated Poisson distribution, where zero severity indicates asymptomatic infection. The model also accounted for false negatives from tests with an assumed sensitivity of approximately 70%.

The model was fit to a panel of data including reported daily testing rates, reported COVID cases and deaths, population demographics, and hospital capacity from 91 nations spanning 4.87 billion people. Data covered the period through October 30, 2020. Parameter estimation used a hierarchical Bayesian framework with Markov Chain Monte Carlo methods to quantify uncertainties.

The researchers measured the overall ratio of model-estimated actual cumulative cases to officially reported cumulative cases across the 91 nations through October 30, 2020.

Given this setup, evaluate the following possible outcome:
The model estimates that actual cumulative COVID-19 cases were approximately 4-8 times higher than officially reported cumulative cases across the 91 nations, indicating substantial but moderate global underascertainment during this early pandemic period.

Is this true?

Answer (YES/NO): NO